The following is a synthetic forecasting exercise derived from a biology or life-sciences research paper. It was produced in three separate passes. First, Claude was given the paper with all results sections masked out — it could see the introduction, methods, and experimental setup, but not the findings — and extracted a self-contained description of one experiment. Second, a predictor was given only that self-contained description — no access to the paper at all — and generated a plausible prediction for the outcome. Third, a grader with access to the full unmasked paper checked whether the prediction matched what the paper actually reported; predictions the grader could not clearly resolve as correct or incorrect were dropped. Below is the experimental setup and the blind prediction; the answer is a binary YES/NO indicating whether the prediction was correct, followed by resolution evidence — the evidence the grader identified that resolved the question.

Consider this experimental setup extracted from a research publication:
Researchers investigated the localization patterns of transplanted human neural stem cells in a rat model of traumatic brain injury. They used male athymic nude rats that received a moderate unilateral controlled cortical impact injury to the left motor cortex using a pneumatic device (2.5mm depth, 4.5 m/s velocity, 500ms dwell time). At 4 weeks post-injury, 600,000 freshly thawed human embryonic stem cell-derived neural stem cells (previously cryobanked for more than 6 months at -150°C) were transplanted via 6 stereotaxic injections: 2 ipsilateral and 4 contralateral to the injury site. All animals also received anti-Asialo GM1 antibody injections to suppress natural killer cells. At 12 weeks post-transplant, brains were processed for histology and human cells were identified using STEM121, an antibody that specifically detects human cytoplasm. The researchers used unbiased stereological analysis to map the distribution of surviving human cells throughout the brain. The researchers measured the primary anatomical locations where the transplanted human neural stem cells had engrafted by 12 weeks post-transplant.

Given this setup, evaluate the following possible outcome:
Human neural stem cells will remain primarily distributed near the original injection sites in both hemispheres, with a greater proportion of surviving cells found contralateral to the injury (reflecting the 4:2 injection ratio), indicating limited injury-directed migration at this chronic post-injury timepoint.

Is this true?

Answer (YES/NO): NO